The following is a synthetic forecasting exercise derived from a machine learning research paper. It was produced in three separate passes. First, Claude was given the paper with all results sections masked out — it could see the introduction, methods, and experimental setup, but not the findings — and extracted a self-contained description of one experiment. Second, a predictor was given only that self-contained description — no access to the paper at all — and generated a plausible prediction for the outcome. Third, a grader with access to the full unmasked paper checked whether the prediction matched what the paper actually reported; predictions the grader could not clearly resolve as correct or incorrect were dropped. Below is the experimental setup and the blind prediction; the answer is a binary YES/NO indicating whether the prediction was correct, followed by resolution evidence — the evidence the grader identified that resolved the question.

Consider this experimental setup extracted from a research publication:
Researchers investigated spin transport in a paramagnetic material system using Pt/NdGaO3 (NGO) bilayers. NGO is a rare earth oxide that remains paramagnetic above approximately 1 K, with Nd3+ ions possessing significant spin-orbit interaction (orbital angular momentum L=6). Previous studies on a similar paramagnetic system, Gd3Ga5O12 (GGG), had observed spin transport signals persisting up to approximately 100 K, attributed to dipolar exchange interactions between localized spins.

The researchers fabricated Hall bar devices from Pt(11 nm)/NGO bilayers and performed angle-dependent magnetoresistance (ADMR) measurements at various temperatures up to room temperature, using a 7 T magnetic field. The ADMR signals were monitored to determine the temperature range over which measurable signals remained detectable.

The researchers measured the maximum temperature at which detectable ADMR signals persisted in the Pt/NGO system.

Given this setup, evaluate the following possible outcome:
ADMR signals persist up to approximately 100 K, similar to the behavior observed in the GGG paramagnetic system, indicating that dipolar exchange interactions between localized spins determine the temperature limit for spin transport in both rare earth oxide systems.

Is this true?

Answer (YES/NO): NO